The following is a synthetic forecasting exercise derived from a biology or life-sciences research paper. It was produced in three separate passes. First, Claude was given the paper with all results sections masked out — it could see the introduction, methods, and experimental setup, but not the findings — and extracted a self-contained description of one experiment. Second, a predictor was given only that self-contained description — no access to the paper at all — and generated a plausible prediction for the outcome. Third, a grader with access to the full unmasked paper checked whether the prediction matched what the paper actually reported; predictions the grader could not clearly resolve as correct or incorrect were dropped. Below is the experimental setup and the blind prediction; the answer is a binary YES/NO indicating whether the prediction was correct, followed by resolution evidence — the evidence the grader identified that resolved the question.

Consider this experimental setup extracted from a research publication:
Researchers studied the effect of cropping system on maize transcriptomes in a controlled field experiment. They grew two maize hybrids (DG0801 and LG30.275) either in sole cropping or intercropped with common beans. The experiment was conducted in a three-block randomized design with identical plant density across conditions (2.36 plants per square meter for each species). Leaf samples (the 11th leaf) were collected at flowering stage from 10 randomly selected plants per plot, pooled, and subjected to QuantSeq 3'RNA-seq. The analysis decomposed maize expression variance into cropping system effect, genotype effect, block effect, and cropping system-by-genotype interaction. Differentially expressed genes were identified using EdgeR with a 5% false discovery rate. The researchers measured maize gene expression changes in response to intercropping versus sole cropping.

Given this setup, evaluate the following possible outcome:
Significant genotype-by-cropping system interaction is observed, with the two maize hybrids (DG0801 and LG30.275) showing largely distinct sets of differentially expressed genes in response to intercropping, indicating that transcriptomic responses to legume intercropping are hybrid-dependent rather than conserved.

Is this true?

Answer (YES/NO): NO